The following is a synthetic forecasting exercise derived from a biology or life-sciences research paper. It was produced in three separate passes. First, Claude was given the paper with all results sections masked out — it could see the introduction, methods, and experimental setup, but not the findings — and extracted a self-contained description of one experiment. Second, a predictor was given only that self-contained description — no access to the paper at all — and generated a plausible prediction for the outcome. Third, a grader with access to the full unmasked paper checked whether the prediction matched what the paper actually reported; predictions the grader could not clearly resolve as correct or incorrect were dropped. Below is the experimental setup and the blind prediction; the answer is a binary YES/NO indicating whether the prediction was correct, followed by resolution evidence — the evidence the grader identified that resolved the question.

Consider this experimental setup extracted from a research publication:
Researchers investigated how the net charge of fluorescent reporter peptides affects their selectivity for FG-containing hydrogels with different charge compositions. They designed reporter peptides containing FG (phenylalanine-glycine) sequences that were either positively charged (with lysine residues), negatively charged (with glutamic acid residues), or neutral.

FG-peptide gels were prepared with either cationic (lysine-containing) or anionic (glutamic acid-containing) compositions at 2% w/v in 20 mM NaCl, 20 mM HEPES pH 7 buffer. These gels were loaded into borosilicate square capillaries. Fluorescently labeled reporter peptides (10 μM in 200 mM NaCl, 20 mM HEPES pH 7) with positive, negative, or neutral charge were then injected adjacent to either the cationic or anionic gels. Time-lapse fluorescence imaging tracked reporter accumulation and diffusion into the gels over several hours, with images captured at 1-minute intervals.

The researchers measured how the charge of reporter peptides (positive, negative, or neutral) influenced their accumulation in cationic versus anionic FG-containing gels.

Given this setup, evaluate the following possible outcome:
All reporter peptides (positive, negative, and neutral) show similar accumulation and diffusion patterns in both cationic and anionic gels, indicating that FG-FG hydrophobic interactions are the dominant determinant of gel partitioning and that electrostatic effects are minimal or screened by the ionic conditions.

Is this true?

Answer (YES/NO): NO